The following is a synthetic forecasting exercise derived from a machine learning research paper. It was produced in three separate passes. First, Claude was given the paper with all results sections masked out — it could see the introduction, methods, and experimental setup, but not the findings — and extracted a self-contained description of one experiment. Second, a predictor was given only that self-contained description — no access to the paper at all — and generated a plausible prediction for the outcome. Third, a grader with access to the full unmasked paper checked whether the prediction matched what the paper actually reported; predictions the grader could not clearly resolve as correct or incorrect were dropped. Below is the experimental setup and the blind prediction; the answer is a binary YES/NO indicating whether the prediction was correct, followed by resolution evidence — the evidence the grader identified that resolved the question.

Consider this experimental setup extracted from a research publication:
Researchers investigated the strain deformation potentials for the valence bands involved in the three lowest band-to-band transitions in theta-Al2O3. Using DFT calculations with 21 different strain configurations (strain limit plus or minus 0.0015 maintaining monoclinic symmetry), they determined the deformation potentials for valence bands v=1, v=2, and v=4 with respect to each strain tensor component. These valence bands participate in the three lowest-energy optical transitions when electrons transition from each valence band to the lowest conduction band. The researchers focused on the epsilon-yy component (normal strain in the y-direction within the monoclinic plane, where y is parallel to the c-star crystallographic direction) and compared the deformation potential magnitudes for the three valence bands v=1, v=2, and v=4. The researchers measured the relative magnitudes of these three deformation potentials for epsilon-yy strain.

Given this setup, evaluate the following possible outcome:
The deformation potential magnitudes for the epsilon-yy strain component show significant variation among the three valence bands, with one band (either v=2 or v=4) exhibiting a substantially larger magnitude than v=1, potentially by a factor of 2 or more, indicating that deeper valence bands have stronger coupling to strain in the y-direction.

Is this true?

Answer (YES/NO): NO